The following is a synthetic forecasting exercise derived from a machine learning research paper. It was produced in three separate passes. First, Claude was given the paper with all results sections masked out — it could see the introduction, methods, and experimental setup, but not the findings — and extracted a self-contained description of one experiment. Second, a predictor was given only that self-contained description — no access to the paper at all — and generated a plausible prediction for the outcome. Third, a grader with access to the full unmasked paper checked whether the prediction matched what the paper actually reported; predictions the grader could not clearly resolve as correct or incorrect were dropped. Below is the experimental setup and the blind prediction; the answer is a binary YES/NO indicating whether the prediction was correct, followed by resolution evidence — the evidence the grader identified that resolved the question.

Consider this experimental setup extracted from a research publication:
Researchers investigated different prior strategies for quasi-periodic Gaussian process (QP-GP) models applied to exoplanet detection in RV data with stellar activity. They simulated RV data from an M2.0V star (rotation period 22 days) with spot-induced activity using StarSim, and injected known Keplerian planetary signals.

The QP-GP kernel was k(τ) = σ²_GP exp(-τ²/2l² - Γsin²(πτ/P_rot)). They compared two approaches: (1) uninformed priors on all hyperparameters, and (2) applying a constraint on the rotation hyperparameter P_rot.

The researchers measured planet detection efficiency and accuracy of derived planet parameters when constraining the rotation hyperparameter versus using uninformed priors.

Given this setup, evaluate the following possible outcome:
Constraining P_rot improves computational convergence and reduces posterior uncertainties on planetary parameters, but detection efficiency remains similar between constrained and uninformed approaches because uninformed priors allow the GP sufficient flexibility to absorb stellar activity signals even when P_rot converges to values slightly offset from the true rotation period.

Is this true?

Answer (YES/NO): NO